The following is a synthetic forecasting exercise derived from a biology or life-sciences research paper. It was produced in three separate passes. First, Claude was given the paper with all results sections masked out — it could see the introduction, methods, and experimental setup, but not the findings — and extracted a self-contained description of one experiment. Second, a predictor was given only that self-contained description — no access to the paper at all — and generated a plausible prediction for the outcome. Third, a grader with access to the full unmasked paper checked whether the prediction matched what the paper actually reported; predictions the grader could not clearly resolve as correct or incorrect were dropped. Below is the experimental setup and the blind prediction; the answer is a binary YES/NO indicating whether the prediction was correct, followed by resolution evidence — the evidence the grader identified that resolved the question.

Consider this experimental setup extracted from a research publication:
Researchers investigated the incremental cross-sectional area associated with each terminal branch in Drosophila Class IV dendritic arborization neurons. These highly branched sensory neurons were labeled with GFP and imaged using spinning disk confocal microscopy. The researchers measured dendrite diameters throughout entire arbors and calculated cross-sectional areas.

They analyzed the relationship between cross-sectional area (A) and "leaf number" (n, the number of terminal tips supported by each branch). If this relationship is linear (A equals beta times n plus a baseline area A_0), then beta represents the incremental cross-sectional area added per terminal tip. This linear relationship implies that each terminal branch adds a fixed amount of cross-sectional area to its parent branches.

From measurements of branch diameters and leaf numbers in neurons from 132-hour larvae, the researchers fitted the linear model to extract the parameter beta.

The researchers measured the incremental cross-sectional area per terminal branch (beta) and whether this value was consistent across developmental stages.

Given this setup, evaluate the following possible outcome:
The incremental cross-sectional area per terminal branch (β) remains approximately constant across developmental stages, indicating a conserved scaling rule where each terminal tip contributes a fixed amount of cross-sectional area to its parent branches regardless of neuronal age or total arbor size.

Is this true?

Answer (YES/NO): YES